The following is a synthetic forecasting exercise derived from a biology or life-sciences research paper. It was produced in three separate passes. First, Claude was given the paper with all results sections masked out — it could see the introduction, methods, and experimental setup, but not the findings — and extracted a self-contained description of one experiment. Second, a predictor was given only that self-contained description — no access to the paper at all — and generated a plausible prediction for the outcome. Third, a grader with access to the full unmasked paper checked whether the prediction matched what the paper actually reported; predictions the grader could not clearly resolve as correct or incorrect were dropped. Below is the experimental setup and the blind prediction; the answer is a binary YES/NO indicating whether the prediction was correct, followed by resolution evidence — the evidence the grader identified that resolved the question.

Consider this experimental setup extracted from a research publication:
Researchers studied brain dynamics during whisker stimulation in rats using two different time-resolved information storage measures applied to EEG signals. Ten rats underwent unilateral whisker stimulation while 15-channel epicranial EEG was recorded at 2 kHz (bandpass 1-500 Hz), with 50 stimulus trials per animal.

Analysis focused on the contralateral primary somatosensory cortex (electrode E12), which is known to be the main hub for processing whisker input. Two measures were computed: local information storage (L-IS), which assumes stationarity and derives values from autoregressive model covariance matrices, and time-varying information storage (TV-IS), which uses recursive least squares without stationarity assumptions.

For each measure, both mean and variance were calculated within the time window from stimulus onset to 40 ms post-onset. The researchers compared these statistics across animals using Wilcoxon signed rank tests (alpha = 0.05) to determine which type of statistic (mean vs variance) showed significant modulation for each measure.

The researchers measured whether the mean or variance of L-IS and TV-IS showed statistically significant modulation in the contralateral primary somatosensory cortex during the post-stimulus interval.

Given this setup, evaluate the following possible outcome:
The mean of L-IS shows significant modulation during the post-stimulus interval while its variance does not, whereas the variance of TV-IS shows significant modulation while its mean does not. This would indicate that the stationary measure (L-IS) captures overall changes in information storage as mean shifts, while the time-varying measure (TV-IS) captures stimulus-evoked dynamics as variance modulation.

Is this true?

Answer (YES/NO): NO